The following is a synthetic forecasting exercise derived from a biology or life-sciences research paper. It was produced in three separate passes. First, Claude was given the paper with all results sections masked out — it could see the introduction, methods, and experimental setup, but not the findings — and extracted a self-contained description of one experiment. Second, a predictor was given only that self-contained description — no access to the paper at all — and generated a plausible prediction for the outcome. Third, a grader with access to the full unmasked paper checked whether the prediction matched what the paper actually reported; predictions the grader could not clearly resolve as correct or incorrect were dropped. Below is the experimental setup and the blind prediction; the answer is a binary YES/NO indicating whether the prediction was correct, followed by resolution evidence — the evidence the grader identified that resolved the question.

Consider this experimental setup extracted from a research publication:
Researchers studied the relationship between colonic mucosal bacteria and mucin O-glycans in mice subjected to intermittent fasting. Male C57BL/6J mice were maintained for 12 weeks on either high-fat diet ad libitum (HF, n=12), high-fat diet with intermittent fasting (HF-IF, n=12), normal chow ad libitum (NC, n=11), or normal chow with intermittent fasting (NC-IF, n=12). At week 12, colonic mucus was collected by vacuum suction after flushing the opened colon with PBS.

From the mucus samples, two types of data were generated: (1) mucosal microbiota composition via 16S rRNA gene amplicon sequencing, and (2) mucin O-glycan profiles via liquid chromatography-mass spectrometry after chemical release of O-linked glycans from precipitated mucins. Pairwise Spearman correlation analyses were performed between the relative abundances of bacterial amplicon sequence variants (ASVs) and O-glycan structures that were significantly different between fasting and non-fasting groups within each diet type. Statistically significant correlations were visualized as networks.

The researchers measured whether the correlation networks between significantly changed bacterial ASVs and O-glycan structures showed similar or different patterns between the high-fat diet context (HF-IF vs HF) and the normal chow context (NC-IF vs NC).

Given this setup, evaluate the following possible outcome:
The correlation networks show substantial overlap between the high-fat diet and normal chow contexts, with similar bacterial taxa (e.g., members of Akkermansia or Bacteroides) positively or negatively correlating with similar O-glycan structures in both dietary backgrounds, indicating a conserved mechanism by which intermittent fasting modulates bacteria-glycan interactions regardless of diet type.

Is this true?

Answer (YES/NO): NO